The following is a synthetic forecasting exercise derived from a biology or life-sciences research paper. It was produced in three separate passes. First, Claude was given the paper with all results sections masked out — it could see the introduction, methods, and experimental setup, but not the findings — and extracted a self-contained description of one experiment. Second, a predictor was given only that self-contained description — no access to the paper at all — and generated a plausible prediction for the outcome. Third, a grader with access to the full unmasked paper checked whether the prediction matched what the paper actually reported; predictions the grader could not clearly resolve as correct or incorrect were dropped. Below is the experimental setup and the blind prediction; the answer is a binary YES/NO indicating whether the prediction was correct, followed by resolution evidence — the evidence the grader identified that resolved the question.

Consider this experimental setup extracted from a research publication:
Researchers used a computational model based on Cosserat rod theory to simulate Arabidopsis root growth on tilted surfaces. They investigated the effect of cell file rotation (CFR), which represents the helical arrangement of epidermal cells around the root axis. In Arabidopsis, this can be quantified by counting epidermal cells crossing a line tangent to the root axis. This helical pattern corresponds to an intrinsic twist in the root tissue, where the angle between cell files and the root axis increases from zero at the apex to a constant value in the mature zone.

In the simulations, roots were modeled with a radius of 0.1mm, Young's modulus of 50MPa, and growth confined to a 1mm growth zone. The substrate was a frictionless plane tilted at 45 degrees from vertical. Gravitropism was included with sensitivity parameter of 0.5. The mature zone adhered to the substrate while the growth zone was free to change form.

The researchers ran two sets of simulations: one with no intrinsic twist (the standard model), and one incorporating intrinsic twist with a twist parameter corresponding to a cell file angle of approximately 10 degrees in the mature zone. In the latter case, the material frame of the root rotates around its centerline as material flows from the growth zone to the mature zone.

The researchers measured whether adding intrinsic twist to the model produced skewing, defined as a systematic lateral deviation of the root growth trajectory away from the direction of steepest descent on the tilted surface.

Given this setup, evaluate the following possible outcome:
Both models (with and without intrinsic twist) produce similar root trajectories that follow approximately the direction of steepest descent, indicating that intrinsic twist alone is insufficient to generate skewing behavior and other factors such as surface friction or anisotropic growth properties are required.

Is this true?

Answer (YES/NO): NO